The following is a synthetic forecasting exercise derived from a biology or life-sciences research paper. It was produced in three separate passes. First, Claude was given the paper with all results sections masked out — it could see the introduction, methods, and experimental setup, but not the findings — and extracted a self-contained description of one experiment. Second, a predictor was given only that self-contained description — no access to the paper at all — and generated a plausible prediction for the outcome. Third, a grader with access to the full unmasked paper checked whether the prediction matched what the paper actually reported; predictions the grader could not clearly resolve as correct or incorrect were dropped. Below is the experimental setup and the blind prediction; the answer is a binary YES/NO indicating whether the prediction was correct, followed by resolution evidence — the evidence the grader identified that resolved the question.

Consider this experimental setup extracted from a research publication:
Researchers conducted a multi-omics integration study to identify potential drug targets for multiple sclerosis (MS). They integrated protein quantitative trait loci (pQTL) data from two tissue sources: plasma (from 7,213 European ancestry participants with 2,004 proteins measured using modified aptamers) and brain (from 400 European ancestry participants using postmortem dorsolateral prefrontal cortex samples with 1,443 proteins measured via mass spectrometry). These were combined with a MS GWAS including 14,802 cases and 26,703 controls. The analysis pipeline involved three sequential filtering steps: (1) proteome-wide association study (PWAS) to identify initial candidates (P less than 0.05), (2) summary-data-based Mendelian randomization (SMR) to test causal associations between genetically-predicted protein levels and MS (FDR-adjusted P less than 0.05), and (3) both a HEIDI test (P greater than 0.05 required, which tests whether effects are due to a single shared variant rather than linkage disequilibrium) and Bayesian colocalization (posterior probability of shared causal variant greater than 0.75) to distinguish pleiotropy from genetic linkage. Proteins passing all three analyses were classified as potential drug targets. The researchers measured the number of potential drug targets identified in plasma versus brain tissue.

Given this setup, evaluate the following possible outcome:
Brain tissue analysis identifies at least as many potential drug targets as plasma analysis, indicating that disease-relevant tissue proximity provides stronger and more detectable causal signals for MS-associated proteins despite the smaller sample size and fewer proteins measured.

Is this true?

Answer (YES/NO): YES